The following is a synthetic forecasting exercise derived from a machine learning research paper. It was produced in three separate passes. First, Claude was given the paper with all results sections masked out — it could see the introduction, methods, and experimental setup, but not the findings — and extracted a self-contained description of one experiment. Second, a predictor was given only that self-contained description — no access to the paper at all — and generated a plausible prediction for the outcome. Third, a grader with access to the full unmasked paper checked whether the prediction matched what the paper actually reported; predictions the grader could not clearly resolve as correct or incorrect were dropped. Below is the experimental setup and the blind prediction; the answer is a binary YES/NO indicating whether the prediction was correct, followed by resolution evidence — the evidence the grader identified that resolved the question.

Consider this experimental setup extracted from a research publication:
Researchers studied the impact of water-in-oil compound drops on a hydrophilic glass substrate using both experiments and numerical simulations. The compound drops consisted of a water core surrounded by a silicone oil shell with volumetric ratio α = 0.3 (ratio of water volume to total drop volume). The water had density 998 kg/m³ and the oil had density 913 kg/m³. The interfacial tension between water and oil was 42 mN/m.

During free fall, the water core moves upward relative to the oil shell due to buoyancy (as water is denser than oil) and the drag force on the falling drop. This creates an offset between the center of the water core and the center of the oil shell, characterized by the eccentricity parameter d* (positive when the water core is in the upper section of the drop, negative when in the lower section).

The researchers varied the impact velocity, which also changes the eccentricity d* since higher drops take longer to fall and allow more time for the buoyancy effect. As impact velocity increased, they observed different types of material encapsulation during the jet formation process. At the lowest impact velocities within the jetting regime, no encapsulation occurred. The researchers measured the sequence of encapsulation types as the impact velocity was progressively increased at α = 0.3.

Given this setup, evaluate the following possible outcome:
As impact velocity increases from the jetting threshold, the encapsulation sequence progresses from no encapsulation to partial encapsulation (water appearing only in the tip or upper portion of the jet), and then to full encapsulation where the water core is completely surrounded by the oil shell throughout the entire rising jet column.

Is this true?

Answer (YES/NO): NO